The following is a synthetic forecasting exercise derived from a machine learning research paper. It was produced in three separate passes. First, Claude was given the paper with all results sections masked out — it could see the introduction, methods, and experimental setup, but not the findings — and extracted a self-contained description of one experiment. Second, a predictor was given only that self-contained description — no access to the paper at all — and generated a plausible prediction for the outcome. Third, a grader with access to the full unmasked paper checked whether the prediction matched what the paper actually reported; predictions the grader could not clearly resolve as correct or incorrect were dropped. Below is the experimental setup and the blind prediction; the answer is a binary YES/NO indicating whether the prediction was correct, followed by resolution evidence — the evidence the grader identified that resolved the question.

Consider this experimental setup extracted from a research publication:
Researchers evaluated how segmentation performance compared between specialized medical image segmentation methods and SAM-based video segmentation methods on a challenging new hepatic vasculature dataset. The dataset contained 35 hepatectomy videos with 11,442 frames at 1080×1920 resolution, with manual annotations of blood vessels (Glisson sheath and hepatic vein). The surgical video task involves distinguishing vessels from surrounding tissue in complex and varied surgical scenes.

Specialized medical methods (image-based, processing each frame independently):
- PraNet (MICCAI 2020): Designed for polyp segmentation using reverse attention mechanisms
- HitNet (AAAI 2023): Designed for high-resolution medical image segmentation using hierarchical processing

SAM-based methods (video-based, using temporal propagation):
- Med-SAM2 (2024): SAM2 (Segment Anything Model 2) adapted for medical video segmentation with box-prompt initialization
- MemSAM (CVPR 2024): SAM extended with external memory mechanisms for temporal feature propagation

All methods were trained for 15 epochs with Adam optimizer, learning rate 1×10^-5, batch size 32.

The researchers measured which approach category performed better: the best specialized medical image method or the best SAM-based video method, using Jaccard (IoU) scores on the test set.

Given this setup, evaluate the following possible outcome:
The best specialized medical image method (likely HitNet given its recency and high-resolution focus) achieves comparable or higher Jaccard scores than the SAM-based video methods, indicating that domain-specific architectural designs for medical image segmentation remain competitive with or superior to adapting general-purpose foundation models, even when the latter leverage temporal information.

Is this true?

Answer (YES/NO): YES